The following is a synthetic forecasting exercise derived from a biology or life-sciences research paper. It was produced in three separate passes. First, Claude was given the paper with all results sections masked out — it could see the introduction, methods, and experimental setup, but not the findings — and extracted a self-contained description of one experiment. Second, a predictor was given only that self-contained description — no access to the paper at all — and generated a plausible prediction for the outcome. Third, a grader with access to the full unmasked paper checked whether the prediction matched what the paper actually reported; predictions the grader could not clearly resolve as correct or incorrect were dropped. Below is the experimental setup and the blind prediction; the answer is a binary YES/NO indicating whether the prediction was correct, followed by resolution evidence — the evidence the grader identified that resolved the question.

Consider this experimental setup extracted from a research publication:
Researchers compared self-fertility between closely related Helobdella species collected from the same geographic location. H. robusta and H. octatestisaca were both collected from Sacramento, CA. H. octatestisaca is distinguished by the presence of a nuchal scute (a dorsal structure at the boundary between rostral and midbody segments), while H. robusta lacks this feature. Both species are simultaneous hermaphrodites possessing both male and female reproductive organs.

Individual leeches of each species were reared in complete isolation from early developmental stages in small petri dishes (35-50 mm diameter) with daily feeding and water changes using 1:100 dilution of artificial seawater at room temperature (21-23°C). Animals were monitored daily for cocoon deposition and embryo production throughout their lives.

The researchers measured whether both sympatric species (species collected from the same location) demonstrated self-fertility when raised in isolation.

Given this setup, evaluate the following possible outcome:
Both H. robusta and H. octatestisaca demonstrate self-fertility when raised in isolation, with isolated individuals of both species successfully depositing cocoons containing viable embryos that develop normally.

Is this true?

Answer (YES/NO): YES